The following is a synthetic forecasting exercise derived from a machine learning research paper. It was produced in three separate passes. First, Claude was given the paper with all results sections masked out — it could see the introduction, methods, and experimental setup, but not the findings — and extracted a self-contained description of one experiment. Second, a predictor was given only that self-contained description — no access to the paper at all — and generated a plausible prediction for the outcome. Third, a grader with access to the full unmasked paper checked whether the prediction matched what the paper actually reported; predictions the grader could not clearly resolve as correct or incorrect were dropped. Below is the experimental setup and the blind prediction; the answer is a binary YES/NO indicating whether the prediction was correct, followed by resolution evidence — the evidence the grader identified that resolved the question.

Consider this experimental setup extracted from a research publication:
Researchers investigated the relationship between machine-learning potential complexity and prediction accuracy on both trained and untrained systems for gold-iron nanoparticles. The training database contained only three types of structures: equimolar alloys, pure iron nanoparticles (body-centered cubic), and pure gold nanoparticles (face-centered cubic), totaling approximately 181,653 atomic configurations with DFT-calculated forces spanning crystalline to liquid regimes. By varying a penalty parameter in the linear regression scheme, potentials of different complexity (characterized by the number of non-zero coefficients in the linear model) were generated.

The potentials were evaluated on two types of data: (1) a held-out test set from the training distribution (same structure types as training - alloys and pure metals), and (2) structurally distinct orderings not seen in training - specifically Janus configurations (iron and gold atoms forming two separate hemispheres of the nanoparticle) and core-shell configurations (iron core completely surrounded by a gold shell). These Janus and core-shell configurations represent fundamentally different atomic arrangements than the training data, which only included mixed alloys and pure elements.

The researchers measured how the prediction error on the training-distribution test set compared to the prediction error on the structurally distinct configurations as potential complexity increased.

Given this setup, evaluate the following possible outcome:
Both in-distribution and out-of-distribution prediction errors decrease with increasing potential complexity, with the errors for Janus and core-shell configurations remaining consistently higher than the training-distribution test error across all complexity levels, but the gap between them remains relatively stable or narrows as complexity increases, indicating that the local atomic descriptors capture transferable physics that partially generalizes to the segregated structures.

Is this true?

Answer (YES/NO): NO